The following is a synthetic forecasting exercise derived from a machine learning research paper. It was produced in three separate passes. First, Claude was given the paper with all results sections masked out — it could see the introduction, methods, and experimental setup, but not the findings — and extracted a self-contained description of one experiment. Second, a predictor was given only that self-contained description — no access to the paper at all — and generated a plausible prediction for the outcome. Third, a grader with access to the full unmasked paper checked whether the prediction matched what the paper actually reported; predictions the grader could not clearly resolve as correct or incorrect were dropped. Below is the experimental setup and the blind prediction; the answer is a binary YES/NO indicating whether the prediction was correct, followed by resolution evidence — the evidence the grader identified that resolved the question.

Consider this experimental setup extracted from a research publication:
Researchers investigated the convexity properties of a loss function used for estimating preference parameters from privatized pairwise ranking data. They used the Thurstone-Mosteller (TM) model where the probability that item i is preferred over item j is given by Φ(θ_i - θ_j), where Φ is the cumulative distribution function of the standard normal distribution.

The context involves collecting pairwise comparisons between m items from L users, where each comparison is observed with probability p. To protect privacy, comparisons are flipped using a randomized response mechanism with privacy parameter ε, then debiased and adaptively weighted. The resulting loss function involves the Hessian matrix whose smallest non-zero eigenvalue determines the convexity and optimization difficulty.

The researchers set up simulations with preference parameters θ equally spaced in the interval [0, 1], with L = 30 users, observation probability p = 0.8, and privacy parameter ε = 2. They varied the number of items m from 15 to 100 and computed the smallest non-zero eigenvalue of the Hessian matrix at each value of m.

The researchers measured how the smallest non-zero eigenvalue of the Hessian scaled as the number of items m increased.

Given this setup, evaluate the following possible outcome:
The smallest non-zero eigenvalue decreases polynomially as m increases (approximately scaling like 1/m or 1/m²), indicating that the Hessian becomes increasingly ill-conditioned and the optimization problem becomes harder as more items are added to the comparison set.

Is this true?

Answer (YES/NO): NO